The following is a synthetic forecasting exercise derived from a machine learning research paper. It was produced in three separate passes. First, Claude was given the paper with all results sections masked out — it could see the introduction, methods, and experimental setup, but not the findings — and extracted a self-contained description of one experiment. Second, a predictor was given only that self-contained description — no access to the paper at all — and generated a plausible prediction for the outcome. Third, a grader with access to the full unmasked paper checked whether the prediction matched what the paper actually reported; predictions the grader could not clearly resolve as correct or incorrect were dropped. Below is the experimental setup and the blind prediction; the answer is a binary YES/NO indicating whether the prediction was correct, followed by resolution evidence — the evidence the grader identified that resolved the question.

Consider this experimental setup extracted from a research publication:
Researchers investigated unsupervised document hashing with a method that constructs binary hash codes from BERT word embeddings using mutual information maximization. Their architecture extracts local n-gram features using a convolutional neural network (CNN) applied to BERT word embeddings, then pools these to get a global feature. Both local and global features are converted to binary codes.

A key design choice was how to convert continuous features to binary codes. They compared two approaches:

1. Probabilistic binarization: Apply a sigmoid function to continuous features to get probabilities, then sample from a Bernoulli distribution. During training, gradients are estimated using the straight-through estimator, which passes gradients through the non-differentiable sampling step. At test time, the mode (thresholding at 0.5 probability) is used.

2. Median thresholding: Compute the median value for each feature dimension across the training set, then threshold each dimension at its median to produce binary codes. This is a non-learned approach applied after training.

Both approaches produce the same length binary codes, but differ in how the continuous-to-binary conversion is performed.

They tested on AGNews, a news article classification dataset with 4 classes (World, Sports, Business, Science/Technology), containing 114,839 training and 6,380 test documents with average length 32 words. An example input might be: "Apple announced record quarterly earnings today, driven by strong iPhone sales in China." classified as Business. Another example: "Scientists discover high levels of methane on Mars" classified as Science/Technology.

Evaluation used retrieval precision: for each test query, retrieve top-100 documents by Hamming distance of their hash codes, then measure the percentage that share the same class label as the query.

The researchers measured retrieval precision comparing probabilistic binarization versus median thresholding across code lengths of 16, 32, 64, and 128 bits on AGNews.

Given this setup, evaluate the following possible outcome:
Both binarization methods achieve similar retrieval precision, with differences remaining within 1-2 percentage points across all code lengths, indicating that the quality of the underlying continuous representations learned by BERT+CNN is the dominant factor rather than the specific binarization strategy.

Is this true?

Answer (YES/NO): NO